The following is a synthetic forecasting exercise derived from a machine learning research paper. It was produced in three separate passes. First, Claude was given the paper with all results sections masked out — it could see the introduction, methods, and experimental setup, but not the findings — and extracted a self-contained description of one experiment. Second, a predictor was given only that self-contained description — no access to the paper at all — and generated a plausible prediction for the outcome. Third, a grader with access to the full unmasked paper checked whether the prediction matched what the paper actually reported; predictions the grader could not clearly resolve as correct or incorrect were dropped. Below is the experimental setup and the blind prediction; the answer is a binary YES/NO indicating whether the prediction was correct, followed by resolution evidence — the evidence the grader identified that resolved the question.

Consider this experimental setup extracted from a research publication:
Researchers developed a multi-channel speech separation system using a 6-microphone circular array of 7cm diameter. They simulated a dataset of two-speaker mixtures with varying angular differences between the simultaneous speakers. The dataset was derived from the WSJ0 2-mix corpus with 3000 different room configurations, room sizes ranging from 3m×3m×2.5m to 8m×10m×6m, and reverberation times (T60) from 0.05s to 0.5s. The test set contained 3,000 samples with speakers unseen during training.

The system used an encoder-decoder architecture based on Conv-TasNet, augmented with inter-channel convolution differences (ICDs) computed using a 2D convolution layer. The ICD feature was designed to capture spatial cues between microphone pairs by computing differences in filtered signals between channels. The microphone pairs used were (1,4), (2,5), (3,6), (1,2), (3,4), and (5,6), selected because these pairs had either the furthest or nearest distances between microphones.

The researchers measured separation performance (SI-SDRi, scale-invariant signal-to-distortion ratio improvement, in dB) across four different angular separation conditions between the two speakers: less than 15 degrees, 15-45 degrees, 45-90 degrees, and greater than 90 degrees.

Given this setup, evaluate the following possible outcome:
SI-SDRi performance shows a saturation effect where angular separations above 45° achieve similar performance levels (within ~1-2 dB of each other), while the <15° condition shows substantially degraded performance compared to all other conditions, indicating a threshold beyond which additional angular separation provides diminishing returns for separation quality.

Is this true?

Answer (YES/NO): YES